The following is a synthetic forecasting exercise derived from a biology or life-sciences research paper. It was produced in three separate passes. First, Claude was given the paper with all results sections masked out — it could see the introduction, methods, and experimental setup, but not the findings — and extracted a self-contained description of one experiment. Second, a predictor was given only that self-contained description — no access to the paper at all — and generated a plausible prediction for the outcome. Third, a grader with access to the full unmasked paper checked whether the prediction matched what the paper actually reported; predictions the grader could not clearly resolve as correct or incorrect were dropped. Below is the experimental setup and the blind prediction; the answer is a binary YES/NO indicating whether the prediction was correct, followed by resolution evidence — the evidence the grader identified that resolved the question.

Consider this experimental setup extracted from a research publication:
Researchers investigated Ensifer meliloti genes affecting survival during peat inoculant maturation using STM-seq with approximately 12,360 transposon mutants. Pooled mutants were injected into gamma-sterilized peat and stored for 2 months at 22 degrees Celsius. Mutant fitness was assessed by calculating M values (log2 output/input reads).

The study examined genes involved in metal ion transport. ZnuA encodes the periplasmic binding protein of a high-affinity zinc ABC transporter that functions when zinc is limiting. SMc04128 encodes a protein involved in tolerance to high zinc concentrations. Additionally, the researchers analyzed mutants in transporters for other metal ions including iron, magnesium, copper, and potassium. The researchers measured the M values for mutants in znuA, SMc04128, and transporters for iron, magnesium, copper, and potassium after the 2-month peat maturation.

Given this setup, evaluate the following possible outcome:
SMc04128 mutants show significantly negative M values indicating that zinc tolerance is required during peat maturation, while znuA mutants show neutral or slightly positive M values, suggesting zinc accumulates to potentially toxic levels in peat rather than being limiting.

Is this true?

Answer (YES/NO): NO